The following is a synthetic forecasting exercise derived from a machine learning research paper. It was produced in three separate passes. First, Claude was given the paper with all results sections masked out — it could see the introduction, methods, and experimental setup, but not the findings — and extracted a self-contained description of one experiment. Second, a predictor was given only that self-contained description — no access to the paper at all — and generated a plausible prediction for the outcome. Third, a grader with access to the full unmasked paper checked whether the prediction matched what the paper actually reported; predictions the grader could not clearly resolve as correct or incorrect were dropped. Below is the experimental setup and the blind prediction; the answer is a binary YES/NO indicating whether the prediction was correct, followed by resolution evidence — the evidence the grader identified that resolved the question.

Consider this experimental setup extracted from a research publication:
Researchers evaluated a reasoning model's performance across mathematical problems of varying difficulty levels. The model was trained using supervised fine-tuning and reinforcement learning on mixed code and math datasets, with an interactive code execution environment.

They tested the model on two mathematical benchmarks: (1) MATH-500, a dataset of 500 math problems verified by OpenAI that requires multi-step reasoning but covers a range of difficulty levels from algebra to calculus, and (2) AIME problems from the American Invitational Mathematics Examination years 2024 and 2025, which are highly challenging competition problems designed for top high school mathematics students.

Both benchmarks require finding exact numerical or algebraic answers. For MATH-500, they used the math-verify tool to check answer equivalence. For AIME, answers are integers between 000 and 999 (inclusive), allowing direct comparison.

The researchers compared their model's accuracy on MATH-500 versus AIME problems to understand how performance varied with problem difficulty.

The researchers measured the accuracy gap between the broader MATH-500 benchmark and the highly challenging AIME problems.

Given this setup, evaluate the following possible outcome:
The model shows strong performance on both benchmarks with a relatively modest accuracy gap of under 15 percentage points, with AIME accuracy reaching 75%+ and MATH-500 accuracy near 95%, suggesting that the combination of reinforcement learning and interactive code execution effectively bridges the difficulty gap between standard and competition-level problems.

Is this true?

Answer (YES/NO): NO